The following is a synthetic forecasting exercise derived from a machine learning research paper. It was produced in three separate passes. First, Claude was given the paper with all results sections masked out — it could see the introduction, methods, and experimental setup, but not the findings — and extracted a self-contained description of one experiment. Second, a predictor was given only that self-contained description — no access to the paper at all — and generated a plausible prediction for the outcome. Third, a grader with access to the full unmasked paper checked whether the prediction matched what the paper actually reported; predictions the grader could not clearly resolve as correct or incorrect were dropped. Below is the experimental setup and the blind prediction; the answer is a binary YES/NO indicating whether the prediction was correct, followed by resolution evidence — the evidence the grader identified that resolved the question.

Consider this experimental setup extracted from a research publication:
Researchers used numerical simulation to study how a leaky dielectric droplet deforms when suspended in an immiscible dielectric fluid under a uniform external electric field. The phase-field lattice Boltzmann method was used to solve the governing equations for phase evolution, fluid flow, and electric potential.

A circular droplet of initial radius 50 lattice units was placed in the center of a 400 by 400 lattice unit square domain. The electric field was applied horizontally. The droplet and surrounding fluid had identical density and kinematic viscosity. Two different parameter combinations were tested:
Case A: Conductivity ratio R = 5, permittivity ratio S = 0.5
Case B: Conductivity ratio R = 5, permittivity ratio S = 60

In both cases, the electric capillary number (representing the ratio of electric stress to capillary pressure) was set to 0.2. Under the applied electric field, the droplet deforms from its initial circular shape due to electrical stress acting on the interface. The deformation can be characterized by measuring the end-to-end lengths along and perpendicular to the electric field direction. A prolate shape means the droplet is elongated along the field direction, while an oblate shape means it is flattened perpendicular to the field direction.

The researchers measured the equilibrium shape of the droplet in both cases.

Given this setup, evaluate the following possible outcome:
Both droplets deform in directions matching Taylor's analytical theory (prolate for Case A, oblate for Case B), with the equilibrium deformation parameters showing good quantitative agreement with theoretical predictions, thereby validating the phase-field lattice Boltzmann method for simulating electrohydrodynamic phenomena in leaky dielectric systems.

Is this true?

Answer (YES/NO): NO